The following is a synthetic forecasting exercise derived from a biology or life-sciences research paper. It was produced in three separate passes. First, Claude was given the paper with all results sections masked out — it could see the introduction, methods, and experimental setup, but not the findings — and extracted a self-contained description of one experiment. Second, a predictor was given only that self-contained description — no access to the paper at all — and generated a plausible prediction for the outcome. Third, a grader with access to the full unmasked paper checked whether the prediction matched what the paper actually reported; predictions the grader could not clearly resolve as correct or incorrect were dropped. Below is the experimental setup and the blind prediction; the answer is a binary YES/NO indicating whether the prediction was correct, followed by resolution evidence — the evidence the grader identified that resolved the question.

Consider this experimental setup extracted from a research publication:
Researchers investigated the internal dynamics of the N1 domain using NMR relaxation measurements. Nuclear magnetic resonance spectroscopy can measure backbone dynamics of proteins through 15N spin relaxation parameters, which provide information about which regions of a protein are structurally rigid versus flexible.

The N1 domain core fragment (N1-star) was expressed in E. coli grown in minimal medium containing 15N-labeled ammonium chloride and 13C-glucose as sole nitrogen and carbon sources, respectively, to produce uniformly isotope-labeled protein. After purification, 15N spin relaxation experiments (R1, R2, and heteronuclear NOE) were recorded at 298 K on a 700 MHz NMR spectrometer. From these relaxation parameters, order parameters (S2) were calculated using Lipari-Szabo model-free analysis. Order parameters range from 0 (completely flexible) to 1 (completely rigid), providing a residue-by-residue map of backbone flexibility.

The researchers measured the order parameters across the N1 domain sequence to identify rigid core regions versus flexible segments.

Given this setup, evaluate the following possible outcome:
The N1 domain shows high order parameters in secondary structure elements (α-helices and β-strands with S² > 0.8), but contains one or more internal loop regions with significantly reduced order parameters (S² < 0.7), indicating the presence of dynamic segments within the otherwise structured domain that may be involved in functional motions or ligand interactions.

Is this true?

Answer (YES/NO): NO